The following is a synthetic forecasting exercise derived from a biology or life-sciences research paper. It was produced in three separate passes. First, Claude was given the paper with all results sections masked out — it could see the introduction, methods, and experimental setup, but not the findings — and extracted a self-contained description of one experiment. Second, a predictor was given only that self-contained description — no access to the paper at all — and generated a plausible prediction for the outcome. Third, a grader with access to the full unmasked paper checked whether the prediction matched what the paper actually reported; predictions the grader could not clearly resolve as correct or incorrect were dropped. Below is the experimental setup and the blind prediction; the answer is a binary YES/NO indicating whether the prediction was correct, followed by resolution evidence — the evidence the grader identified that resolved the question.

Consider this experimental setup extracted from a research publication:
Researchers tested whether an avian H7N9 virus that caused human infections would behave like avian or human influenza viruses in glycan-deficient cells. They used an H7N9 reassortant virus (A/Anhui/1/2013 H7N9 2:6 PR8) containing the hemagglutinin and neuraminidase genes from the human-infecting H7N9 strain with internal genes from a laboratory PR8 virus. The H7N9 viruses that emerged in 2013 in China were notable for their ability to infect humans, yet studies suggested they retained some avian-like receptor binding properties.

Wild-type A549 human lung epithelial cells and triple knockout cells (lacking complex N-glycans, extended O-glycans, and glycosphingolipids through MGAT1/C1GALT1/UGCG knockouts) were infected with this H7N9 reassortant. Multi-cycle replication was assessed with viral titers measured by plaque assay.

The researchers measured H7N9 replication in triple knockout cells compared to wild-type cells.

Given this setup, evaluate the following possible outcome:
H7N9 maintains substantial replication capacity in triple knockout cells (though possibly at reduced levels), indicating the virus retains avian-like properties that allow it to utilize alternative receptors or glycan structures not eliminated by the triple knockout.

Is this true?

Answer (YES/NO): YES